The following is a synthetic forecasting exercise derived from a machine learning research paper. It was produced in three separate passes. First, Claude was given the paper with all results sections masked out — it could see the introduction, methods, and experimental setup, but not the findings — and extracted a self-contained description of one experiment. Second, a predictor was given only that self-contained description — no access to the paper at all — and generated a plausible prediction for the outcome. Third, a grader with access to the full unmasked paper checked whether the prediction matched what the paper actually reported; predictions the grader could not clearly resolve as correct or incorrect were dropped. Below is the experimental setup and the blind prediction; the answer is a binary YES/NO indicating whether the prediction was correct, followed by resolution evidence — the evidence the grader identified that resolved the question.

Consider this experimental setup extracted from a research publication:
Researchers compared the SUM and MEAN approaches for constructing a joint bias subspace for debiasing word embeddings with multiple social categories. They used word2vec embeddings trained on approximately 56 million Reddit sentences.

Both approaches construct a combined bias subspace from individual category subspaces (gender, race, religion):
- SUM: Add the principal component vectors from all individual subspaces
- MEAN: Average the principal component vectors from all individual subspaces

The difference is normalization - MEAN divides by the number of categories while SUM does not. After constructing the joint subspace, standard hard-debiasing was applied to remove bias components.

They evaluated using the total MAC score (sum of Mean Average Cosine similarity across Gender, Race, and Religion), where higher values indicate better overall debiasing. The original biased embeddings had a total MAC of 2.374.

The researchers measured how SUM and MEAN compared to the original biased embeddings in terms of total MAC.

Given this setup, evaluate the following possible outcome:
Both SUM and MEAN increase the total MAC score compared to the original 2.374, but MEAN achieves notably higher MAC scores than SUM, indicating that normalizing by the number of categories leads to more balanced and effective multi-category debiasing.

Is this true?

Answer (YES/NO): NO